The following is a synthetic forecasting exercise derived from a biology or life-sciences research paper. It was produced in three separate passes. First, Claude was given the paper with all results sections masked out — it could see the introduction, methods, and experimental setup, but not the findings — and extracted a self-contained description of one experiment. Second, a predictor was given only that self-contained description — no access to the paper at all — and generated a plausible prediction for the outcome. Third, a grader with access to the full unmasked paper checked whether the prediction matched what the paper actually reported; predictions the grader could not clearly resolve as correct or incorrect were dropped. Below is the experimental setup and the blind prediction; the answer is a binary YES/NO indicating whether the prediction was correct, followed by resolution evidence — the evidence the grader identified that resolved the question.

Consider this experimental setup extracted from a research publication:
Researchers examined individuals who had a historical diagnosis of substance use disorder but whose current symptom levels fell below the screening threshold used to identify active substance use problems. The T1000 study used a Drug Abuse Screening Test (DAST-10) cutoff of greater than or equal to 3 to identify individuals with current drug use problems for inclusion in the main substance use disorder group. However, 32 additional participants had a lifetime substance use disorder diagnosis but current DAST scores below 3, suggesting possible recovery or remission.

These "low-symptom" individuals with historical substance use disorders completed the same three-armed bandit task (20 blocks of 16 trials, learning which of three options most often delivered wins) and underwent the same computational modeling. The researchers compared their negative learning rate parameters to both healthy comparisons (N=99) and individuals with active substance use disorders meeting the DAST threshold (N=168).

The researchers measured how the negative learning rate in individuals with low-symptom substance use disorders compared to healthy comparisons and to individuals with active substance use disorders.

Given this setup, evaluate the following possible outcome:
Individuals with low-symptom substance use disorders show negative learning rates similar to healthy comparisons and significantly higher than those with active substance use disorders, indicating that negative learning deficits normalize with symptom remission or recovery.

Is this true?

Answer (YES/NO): NO